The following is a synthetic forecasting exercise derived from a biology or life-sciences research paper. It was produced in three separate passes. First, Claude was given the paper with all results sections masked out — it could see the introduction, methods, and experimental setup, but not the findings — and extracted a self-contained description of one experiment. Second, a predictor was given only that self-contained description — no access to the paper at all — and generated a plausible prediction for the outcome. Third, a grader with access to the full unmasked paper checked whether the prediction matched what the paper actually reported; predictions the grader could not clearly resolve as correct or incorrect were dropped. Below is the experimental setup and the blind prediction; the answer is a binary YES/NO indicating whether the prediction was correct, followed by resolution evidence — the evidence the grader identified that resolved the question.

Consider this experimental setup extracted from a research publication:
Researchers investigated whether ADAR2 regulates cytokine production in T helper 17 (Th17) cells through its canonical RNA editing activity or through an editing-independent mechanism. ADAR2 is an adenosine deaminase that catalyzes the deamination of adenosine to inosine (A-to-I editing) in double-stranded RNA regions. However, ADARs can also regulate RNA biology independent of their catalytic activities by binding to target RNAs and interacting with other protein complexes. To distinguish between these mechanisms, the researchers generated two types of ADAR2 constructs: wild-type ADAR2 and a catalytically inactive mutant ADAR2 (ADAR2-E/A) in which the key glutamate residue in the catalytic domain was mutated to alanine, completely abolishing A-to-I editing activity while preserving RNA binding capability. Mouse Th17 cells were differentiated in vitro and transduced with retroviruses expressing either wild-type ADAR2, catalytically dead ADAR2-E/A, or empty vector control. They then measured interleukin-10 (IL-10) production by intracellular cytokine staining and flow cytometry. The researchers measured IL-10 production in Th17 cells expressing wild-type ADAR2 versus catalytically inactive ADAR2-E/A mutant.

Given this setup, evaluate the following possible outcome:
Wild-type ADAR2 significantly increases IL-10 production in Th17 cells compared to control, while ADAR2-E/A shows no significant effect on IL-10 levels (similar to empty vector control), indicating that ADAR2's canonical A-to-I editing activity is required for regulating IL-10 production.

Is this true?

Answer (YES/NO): NO